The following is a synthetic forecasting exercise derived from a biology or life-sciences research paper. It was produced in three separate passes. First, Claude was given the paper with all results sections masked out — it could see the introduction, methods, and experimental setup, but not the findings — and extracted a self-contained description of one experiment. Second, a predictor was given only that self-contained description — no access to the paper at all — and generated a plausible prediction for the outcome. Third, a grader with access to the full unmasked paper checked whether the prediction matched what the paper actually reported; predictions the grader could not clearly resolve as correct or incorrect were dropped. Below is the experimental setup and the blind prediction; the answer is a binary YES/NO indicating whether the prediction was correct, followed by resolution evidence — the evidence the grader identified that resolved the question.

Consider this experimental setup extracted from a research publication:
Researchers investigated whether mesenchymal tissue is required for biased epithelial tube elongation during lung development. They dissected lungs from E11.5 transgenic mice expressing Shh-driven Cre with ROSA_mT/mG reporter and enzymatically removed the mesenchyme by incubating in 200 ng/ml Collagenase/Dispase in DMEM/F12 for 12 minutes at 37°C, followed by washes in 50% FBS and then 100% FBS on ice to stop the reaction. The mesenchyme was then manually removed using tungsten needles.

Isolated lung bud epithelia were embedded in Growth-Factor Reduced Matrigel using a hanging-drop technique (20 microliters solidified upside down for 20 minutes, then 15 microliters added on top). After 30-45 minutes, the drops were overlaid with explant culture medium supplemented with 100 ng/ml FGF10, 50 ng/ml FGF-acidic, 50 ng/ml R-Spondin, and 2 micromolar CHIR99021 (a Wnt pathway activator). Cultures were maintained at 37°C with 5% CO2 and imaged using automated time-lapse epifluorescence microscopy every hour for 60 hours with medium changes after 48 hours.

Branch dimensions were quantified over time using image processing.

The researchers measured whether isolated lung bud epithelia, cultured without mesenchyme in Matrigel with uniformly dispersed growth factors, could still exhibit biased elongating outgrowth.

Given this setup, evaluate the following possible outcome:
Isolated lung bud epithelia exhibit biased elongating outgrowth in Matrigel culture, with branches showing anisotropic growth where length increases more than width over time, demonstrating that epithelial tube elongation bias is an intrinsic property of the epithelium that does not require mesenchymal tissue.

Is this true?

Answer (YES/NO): YES